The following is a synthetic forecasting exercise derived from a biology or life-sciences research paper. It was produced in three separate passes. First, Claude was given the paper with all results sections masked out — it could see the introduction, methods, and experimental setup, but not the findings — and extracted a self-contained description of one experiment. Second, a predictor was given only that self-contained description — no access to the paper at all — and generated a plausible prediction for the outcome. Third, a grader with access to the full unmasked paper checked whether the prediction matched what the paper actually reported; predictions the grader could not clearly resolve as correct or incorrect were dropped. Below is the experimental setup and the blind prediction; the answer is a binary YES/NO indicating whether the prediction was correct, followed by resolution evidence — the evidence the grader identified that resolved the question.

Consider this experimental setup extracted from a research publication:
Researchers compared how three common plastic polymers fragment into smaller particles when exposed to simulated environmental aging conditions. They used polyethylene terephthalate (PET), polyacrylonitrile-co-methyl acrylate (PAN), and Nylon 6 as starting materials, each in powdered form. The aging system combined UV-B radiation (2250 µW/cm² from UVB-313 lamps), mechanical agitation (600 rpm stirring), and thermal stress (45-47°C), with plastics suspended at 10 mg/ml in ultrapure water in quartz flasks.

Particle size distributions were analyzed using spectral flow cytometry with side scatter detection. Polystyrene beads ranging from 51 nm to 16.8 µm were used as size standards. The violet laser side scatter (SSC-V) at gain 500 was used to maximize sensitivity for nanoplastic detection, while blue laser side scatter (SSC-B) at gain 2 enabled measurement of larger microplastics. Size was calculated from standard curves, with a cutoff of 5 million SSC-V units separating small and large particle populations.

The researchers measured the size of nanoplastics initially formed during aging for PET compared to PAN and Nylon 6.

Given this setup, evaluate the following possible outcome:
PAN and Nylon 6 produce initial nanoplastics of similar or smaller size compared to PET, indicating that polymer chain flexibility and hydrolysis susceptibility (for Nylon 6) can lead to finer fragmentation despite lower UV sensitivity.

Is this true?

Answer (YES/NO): NO